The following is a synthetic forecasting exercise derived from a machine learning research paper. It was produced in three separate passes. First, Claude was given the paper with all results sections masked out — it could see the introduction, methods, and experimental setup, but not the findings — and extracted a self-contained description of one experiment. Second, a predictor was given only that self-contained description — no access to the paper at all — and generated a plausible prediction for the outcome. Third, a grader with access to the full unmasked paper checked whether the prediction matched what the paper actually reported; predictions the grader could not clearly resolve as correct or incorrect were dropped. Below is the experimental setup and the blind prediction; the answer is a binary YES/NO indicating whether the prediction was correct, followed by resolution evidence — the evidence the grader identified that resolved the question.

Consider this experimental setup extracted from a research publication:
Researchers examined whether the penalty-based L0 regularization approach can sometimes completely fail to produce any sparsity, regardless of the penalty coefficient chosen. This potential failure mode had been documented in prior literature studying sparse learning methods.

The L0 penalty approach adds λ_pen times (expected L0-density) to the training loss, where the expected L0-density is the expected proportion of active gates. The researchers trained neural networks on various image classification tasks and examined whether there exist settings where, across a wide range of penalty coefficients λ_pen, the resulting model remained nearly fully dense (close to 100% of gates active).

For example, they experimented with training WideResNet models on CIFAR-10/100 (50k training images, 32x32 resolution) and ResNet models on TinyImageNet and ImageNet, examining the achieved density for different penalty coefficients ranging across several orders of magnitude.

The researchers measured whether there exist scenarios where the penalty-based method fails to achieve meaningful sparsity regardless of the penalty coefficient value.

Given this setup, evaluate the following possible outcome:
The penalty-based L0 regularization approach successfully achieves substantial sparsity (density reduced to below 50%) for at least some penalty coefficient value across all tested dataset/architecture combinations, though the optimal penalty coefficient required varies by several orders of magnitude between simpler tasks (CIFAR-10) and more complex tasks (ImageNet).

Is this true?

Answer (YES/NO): NO